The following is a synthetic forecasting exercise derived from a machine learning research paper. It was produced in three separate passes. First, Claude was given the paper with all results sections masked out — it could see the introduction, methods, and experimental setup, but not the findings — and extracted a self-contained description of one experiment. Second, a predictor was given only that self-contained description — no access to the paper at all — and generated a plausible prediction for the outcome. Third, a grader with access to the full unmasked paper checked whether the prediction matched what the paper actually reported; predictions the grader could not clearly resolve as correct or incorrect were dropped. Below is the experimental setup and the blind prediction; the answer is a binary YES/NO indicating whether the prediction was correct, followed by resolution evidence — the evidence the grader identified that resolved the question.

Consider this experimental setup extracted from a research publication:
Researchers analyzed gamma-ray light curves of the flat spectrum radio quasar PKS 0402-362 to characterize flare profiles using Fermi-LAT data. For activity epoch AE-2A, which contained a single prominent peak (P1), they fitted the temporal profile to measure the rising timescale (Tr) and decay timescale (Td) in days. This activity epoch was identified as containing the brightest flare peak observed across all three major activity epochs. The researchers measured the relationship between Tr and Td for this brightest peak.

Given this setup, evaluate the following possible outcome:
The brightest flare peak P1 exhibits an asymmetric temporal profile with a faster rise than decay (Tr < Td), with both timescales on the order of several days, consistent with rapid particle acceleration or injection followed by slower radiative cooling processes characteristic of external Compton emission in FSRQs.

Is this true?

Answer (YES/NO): NO